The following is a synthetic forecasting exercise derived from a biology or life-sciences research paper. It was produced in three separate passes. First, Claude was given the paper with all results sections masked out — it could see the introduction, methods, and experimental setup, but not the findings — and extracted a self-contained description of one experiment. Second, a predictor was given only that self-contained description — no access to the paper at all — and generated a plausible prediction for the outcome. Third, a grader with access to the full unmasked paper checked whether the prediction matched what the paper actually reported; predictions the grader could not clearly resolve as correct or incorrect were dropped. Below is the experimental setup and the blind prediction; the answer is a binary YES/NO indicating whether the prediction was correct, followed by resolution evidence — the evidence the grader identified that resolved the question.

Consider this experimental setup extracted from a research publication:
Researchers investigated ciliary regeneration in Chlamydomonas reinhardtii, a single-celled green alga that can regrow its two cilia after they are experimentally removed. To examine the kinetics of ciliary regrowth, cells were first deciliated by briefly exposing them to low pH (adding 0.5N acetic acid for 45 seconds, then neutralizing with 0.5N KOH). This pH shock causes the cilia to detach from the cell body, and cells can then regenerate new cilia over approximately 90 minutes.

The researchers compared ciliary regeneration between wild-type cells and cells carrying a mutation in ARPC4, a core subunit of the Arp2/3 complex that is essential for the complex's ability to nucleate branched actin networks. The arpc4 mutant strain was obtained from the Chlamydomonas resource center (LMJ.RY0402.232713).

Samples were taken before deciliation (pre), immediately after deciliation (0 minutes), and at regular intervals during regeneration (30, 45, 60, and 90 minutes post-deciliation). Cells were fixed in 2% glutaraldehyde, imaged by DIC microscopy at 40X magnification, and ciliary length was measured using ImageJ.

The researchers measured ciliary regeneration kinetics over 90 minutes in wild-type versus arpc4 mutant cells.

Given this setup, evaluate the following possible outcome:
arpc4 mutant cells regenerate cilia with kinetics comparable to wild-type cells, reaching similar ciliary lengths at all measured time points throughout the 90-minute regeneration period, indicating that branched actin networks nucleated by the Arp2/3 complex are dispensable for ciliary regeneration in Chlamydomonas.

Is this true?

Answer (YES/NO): NO